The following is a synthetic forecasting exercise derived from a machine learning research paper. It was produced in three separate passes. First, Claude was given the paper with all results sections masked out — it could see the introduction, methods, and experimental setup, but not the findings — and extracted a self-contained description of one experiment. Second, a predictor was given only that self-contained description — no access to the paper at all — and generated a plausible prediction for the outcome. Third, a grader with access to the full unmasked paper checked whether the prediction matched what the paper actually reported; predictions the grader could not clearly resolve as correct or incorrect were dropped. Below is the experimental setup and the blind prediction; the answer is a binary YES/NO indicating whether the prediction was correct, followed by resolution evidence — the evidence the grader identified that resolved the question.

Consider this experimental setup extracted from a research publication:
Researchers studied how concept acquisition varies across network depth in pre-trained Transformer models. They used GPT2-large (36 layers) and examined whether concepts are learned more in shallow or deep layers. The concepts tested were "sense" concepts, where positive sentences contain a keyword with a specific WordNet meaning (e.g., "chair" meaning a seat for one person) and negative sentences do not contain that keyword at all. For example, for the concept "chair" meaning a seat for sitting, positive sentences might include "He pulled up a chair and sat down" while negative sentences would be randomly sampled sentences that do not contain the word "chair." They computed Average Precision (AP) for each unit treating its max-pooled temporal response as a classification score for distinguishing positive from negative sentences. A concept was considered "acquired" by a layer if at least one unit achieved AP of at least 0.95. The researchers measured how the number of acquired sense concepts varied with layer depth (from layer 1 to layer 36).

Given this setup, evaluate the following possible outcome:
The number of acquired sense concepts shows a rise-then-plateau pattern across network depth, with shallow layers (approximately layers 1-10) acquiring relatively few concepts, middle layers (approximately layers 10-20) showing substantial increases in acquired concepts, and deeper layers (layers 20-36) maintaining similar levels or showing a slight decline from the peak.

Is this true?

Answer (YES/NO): NO